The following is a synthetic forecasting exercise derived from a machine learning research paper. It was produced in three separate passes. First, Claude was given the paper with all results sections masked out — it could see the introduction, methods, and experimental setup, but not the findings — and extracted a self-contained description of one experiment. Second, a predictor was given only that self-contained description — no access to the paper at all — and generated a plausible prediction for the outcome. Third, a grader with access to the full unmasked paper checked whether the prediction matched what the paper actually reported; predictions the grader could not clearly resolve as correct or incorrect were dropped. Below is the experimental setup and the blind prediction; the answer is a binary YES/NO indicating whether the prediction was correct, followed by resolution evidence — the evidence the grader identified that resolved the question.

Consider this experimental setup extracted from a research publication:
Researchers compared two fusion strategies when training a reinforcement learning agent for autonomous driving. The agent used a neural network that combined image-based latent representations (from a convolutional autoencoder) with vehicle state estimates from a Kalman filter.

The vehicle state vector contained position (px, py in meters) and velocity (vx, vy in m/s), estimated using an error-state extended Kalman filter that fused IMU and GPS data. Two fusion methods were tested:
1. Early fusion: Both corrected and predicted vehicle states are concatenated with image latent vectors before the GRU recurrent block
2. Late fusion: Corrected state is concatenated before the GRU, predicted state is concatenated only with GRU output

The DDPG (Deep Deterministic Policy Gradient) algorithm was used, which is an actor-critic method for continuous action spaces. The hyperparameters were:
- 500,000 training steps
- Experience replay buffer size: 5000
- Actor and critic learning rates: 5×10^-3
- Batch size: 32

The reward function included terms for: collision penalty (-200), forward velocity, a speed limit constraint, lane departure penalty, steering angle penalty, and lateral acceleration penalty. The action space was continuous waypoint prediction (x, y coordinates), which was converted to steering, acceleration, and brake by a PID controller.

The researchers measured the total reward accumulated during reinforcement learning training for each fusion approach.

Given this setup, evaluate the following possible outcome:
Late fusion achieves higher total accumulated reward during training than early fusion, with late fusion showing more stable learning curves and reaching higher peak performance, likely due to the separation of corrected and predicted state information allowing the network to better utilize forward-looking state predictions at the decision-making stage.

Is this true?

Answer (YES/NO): NO